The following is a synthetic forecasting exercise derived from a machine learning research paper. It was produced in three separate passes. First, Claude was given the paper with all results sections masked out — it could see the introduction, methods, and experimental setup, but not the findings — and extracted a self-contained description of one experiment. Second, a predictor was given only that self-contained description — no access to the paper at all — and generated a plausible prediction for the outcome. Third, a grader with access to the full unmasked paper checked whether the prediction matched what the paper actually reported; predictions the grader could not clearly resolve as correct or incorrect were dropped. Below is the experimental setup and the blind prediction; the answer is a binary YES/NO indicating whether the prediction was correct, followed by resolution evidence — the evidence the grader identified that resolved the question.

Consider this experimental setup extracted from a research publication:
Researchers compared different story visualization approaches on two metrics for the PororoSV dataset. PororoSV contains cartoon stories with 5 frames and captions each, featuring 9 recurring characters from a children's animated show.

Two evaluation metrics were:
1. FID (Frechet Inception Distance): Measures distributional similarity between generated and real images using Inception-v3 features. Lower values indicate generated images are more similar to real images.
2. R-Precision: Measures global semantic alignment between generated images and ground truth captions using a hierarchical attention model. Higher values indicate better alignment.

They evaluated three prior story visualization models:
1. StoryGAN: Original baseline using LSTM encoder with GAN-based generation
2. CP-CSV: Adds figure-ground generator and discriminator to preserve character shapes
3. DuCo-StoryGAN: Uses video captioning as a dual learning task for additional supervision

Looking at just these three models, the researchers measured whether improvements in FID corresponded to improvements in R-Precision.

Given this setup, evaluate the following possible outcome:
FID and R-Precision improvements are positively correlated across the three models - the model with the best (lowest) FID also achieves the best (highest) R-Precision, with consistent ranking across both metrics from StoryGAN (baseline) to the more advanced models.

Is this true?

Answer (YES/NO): YES